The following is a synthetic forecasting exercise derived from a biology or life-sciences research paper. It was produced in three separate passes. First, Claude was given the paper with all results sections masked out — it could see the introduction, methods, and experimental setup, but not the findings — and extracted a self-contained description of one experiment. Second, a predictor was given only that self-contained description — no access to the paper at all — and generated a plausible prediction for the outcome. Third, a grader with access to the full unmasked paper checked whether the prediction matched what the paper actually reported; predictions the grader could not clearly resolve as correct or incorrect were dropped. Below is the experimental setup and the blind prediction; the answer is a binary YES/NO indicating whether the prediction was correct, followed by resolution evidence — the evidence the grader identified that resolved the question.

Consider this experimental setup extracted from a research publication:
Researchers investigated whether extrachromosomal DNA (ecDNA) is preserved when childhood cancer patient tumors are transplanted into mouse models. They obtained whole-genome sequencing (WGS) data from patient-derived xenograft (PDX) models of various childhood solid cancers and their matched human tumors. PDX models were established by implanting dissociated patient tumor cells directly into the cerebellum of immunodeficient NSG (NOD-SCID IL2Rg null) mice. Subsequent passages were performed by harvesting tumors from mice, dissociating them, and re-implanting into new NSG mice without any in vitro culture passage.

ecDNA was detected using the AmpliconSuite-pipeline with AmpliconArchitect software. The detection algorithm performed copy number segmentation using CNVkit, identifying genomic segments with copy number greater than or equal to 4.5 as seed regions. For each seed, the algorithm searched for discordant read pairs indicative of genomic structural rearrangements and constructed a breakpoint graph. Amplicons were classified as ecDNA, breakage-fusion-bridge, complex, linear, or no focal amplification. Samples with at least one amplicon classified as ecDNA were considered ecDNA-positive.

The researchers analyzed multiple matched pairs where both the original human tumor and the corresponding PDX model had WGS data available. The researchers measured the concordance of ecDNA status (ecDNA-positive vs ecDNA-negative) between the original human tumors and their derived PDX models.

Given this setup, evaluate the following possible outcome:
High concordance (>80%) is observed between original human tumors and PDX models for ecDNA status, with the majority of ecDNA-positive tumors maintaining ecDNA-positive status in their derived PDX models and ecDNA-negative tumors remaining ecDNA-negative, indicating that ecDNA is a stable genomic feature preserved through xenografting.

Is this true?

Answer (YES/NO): YES